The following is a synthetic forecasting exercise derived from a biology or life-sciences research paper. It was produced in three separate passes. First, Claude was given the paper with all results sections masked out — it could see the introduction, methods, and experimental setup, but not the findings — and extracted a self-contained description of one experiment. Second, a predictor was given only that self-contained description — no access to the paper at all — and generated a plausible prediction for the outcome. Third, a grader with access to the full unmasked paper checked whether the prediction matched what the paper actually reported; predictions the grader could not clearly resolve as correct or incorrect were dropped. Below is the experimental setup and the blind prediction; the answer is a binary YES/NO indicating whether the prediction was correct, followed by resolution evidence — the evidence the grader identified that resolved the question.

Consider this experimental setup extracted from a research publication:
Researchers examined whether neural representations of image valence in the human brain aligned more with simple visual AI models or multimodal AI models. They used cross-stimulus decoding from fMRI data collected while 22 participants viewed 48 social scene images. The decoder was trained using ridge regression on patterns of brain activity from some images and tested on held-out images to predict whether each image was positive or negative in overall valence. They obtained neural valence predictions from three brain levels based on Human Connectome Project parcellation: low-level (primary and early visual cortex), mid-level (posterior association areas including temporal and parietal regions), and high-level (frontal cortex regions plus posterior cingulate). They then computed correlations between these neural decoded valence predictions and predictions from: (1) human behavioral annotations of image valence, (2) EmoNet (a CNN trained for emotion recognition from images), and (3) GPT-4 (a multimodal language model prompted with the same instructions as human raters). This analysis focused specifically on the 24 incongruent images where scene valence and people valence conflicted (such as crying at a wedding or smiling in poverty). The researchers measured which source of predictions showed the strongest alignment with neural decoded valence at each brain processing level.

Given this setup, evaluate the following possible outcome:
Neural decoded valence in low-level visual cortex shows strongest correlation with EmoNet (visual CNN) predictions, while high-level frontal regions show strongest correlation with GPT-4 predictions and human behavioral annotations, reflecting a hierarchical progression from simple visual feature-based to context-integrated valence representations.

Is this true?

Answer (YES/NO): NO